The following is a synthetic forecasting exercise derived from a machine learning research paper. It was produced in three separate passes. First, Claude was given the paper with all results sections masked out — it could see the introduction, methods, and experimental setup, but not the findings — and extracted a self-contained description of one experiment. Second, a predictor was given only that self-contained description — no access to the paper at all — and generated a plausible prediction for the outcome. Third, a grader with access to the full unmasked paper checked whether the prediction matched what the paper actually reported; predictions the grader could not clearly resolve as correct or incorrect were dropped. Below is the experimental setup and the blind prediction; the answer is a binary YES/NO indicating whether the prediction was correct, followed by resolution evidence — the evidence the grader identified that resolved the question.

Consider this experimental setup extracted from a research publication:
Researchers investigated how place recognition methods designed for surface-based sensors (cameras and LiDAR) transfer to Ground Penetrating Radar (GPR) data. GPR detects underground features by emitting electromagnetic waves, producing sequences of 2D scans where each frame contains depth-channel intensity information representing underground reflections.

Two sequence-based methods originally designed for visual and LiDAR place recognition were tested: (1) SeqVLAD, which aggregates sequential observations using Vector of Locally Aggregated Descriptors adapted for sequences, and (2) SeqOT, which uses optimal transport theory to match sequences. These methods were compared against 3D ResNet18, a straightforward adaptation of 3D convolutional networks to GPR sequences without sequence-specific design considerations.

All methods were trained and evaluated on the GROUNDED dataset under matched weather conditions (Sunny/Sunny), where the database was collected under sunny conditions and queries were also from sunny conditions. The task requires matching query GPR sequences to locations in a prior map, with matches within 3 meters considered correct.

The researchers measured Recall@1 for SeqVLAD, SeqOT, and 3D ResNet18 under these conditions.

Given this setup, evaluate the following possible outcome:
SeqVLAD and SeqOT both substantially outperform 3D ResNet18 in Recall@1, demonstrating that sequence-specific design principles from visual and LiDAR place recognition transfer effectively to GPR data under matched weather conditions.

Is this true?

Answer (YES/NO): NO